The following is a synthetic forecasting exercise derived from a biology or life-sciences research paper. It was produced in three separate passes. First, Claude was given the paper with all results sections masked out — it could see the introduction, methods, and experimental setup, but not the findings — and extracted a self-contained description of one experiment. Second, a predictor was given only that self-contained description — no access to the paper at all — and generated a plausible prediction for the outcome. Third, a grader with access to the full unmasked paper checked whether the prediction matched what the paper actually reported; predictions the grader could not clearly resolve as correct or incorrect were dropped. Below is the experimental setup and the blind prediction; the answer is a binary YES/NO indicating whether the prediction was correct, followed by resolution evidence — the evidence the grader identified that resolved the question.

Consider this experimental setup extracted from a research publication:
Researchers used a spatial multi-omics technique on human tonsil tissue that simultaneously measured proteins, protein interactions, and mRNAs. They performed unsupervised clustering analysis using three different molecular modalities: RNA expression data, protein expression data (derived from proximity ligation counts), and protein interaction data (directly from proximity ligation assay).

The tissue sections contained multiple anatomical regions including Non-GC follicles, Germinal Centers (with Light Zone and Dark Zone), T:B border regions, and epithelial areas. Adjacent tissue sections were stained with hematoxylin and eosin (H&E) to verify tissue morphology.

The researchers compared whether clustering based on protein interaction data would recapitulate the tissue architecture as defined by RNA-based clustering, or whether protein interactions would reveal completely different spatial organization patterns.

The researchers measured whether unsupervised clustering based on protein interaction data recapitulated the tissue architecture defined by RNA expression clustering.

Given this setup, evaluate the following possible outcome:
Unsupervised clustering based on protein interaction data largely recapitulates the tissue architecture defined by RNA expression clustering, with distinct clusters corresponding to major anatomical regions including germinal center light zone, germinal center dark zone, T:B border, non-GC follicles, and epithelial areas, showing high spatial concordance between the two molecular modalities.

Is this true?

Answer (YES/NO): YES